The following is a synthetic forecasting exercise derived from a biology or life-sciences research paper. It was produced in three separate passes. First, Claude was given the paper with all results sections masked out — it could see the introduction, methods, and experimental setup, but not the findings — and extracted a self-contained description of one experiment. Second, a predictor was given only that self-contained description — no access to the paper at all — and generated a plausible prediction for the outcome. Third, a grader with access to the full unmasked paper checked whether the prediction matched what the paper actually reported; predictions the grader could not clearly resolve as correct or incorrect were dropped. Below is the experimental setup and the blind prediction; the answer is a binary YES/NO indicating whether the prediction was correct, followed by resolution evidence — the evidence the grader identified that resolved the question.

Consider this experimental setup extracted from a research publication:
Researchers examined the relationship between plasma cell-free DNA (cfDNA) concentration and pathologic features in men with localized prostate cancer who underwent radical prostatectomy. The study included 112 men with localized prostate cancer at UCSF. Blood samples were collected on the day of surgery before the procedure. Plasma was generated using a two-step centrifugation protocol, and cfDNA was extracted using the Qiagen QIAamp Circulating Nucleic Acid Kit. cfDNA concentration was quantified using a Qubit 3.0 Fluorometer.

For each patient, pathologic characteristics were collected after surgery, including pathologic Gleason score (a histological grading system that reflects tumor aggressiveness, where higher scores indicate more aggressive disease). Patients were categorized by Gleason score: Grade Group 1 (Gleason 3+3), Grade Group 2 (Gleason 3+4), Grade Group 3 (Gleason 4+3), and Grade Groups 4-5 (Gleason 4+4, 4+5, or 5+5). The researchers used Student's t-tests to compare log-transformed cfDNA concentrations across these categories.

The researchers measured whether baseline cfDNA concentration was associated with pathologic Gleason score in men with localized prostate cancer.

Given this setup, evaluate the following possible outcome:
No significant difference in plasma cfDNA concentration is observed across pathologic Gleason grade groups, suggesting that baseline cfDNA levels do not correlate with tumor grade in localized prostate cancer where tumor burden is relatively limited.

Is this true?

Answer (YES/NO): YES